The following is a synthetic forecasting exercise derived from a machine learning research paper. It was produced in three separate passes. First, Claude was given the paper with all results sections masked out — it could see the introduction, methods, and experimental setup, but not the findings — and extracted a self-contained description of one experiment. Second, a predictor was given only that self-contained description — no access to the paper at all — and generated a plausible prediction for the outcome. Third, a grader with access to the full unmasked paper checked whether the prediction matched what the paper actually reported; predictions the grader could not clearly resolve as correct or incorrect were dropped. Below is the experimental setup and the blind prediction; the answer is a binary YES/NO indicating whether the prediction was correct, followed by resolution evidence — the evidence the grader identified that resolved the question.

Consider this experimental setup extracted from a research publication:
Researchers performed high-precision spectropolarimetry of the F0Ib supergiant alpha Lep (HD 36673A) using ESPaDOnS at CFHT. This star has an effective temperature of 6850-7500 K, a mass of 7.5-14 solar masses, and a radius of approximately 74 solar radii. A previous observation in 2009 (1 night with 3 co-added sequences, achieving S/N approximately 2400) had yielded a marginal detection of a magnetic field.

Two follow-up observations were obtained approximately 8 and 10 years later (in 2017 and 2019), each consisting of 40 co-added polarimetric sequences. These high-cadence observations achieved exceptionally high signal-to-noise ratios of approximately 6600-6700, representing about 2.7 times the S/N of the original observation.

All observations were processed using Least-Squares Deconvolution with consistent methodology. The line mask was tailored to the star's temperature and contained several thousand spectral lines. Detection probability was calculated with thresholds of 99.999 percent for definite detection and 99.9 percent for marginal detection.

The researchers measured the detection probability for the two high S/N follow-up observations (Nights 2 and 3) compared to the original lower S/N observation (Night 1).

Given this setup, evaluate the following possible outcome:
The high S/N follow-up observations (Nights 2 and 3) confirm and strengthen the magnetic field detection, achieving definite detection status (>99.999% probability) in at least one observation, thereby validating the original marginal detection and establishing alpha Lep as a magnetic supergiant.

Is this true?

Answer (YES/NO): YES